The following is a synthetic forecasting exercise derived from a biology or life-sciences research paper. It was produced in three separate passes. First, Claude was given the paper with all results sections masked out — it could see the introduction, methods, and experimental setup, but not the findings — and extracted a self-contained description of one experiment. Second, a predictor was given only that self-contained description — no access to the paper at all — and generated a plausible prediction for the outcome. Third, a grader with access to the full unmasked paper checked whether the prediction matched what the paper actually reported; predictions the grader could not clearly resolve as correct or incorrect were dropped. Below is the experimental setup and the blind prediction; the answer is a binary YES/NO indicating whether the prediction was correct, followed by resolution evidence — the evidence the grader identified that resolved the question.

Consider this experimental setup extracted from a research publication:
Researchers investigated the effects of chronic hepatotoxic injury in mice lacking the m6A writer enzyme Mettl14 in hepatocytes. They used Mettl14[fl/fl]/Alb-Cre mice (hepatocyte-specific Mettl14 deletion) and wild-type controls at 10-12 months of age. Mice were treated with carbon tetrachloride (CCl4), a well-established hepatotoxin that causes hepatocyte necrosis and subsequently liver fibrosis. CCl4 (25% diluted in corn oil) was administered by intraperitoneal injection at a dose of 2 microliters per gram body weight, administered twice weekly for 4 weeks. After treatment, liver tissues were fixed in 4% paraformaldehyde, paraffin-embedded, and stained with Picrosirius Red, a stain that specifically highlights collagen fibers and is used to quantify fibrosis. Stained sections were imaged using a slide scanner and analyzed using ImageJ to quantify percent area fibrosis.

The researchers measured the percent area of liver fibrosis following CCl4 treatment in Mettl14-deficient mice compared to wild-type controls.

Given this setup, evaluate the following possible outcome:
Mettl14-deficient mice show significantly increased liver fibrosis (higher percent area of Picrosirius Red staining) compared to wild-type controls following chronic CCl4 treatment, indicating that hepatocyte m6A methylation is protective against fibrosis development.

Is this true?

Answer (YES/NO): YES